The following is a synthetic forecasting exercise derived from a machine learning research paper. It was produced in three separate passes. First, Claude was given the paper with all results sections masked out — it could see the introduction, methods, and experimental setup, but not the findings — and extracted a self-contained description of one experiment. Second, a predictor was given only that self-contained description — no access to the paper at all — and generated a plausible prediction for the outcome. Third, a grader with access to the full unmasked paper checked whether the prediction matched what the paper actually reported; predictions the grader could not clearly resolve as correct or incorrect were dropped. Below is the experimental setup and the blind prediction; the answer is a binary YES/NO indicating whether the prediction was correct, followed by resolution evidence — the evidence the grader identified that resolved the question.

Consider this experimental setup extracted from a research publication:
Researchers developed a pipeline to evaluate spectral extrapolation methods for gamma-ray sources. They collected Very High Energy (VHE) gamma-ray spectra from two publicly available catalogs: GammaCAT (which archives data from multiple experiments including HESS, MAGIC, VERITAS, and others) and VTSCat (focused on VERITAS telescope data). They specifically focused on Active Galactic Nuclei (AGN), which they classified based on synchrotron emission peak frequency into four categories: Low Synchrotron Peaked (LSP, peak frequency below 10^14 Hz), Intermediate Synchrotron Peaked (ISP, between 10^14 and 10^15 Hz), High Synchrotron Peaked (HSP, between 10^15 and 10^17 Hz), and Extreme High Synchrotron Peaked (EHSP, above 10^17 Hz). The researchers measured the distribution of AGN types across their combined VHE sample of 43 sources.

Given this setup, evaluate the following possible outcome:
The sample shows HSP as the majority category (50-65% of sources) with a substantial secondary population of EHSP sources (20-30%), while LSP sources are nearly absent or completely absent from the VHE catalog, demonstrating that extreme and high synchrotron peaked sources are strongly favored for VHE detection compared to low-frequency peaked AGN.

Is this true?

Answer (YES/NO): NO